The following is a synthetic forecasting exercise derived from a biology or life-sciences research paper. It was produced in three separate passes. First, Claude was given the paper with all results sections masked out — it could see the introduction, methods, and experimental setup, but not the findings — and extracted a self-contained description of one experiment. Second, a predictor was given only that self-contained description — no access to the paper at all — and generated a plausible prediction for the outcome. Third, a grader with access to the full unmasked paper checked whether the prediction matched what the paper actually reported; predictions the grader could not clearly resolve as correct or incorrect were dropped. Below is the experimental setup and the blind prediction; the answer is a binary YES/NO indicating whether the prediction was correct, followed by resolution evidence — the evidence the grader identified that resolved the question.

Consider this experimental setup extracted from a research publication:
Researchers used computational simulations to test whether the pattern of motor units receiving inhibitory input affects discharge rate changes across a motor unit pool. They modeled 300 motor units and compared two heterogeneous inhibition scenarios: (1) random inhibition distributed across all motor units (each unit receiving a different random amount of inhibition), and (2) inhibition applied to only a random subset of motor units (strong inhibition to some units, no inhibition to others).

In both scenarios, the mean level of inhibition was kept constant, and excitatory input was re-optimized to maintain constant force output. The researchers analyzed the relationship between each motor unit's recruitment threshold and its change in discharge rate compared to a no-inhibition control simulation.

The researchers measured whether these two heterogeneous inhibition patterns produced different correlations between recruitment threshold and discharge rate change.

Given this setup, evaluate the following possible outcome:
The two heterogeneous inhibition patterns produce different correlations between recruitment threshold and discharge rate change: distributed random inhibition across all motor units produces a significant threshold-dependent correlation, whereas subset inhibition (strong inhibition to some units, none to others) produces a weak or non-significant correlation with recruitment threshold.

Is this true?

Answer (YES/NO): NO